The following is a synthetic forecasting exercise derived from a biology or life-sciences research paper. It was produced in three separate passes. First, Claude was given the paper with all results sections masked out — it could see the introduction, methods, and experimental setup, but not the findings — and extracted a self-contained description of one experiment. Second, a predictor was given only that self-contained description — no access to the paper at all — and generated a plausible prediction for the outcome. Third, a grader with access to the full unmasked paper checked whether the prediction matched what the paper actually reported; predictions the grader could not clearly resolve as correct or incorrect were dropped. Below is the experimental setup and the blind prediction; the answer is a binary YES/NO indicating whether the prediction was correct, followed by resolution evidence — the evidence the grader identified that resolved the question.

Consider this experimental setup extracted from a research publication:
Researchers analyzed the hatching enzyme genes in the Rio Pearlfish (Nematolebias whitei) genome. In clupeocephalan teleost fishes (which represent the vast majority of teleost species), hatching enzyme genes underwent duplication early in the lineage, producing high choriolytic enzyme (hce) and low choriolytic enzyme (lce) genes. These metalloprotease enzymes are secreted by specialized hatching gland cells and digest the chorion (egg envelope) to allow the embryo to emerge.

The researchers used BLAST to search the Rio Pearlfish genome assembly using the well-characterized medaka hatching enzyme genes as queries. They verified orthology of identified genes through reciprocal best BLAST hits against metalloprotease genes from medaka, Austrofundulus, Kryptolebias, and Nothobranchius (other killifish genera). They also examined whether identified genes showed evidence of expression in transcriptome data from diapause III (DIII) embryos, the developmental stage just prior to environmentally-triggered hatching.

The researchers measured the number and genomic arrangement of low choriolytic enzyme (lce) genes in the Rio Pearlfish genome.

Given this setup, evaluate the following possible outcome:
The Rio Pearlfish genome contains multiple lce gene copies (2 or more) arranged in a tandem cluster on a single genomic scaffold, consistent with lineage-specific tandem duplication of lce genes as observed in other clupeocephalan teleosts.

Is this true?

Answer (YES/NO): YES